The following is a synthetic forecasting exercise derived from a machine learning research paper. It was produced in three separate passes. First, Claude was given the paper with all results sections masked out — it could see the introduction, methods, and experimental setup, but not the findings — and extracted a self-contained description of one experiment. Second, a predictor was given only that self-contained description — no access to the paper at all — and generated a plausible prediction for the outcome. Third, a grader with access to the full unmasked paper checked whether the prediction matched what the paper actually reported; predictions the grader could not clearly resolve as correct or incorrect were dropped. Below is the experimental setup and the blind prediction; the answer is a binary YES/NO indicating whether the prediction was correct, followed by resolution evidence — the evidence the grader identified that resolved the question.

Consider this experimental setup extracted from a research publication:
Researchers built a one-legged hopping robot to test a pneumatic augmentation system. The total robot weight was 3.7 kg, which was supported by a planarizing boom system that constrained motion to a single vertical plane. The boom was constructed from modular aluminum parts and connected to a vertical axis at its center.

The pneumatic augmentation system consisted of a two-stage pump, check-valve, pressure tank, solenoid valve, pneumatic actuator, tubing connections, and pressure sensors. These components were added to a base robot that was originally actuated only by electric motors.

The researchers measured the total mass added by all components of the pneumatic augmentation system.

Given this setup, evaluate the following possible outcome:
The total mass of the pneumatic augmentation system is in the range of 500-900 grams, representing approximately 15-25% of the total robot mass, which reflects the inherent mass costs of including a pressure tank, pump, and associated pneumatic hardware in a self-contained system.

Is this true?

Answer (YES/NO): YES